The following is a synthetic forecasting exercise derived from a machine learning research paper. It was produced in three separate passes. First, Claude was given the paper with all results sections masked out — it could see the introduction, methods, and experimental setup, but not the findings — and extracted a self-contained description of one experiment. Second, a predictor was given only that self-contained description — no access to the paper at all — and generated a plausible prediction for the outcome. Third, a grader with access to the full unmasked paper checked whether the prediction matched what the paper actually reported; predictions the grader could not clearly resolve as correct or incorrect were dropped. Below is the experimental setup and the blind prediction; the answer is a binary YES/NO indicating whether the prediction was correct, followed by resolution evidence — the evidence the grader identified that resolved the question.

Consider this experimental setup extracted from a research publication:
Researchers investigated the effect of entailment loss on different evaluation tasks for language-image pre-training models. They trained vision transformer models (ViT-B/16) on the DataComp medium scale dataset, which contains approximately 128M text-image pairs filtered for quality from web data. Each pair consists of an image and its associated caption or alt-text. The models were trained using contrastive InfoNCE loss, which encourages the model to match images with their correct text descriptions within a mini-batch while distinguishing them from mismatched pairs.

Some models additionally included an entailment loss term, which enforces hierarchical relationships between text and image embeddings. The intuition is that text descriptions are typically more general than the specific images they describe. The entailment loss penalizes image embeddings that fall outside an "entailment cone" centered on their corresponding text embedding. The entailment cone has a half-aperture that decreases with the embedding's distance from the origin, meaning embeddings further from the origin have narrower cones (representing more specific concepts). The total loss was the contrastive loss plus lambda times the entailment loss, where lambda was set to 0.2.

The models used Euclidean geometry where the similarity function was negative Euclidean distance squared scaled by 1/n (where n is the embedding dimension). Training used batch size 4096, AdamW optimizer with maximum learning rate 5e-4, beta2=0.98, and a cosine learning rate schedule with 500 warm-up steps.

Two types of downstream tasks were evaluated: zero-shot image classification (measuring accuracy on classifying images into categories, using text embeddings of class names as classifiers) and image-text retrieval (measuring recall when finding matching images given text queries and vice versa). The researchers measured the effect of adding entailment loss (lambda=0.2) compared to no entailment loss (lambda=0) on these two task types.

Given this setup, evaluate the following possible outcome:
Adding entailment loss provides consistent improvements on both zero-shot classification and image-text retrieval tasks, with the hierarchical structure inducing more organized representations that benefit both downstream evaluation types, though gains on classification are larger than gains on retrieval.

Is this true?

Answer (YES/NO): NO